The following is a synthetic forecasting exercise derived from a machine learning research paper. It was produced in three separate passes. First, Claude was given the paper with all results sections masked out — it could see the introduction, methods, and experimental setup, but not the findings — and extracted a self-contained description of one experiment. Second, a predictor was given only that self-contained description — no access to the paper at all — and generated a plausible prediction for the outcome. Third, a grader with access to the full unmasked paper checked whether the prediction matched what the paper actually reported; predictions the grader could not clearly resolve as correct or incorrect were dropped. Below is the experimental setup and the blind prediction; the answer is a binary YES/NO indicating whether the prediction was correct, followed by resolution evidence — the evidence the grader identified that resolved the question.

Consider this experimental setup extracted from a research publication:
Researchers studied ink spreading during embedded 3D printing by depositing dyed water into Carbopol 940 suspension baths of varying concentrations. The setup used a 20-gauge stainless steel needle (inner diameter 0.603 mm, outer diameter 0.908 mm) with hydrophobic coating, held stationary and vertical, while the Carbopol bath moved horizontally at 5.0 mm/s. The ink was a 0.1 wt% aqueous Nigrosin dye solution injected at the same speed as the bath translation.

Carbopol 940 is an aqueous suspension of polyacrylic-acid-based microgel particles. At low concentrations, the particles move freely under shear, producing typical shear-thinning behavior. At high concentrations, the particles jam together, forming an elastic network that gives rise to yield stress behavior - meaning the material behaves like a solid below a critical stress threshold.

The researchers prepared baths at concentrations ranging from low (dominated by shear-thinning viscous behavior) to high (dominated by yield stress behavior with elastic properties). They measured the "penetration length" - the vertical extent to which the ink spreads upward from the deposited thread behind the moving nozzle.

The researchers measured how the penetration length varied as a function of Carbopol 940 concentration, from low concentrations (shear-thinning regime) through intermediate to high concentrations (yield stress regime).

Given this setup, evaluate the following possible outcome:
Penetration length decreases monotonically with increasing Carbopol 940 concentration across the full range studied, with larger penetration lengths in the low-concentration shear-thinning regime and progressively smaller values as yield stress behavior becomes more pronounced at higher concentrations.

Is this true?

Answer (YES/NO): NO